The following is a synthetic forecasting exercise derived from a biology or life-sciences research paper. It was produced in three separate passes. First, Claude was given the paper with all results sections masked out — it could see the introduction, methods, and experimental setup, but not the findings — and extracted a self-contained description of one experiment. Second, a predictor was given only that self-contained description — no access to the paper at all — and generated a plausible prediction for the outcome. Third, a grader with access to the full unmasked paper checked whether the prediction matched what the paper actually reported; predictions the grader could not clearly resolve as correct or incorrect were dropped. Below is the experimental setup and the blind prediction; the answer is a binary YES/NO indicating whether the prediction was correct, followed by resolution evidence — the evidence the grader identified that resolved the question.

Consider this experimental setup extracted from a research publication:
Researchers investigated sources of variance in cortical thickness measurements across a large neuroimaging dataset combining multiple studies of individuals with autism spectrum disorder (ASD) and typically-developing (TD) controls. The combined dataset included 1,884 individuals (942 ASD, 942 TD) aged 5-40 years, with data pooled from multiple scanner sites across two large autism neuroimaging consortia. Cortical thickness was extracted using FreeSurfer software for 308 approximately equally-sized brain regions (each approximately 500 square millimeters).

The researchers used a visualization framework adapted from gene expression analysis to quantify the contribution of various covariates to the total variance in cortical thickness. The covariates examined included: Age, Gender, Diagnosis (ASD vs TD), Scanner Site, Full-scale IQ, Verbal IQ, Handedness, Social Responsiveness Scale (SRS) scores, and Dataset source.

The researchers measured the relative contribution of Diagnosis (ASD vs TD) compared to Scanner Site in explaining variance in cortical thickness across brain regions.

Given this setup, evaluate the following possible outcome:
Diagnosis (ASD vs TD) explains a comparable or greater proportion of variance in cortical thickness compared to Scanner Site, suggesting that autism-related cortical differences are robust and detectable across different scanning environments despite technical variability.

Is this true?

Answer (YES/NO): NO